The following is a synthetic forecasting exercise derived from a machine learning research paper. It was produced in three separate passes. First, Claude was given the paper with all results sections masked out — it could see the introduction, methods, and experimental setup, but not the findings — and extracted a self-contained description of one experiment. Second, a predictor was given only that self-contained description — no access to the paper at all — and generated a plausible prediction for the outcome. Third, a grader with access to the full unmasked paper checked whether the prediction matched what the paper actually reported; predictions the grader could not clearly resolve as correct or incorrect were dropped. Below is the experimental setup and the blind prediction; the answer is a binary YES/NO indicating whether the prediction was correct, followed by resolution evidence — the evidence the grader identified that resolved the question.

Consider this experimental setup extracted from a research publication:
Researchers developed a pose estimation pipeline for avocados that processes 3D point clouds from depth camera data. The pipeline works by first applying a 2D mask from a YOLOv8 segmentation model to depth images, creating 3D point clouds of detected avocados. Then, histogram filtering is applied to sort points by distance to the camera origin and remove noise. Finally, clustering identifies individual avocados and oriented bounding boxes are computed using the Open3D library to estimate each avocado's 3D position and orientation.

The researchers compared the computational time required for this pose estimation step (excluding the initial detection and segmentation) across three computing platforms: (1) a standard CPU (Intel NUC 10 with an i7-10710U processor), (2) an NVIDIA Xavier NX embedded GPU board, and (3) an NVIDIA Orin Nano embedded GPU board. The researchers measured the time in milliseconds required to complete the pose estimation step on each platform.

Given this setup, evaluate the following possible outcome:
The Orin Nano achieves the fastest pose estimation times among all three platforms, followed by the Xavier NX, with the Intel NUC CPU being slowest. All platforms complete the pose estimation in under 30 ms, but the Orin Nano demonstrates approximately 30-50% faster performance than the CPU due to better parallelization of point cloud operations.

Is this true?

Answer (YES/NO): NO